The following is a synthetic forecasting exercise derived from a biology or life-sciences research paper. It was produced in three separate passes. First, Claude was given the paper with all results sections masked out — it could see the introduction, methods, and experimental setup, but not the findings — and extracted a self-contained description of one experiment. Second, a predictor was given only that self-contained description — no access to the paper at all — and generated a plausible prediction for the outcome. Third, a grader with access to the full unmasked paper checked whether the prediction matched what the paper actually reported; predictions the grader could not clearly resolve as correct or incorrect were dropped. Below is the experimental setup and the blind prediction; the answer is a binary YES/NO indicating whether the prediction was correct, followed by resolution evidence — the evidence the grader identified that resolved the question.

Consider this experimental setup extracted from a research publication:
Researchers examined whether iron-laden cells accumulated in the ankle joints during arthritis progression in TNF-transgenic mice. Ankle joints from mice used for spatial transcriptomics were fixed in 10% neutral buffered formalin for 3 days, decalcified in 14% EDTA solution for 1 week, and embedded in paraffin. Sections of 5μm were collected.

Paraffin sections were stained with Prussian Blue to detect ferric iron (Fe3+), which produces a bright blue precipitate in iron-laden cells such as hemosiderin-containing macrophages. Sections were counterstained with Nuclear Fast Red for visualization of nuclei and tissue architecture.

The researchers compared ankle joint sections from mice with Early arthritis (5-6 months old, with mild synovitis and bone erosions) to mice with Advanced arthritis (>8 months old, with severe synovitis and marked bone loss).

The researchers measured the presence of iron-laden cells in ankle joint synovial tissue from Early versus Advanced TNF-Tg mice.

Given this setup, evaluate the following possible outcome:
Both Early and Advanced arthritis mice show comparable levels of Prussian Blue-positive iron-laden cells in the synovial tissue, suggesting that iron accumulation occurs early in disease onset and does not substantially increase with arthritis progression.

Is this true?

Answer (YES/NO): NO